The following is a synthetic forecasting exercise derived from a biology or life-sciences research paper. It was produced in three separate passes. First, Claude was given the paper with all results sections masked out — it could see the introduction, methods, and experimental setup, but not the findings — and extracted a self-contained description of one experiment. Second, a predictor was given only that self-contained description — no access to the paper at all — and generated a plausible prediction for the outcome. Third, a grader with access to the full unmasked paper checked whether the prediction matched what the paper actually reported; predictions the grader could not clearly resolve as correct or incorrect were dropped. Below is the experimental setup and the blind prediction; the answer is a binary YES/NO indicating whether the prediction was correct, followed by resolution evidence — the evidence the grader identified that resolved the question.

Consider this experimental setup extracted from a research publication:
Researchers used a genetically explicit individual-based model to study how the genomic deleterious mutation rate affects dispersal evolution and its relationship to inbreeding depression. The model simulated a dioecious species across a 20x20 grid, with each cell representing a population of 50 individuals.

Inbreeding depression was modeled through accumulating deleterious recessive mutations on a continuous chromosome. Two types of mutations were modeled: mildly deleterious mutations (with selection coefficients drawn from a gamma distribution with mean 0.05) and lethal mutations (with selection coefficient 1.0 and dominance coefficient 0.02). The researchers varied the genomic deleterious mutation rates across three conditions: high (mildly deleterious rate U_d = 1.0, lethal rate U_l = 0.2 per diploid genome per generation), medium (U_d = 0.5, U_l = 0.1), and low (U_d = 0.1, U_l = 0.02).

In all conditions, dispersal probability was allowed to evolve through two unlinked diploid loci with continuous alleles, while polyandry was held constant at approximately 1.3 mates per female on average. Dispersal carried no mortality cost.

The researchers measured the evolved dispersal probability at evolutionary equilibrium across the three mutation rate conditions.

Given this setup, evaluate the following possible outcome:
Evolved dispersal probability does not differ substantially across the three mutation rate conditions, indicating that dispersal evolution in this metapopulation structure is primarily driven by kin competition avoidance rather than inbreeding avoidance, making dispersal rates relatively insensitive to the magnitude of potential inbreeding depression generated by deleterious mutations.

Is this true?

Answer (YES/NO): NO